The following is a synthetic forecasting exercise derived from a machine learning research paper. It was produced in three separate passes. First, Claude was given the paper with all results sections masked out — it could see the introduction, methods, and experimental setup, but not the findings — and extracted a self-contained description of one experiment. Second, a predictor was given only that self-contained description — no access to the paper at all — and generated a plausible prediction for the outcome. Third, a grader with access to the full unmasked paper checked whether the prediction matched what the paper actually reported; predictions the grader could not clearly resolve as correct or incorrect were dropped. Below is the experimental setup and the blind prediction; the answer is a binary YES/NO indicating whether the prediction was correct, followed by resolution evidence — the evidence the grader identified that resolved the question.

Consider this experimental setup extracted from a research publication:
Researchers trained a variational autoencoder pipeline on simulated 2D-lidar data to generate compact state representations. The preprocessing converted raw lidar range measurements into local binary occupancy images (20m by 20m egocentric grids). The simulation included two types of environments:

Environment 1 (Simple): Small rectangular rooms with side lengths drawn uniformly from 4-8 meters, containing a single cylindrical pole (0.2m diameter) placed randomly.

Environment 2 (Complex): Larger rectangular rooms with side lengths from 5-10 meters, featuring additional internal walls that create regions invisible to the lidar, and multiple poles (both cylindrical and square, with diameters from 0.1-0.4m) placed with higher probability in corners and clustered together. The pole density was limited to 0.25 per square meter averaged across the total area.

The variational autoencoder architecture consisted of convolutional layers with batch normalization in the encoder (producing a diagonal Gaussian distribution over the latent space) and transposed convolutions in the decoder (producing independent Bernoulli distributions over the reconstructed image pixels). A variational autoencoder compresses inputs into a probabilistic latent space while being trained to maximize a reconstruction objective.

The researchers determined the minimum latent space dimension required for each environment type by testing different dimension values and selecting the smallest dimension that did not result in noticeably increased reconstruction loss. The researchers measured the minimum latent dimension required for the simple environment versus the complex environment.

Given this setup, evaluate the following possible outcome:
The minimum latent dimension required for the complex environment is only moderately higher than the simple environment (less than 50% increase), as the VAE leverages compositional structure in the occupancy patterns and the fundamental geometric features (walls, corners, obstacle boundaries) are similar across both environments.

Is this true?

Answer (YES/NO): NO